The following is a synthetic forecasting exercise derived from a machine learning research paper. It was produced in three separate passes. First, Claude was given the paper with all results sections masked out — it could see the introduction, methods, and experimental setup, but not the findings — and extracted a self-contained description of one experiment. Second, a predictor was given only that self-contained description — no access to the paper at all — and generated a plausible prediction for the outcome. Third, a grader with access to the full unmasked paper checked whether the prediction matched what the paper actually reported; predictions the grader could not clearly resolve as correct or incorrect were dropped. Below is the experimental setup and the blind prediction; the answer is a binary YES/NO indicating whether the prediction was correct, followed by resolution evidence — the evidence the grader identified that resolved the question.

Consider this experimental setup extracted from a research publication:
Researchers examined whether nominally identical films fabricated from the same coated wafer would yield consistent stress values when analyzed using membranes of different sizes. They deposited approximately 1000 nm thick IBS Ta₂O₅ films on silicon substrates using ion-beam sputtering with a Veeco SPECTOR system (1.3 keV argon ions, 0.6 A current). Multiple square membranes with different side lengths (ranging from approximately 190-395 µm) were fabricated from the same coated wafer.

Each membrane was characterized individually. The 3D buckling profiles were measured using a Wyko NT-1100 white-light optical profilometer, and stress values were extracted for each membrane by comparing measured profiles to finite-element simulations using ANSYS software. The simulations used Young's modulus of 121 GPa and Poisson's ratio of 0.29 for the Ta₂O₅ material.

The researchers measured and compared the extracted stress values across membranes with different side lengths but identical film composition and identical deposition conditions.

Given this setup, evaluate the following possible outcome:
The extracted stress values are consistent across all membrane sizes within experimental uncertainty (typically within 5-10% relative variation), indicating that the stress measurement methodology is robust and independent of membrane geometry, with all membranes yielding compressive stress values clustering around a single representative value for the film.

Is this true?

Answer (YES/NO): YES